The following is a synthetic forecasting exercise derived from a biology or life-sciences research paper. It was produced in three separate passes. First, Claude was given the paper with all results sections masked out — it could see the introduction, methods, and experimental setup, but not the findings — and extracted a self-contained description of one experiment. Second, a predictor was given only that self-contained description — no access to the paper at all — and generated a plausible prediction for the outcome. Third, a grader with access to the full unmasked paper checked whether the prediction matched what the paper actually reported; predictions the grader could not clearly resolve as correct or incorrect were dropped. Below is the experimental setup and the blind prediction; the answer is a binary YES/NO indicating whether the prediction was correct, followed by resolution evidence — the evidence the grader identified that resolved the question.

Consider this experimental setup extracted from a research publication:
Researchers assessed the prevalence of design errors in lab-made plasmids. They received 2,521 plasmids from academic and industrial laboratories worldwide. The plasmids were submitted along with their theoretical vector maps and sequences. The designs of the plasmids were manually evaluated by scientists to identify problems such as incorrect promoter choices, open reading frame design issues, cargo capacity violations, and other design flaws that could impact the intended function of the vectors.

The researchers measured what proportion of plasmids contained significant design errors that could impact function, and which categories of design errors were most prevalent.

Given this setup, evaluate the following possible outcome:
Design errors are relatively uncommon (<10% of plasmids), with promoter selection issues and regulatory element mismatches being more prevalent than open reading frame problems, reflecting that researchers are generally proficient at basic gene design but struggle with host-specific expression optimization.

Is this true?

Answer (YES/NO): NO